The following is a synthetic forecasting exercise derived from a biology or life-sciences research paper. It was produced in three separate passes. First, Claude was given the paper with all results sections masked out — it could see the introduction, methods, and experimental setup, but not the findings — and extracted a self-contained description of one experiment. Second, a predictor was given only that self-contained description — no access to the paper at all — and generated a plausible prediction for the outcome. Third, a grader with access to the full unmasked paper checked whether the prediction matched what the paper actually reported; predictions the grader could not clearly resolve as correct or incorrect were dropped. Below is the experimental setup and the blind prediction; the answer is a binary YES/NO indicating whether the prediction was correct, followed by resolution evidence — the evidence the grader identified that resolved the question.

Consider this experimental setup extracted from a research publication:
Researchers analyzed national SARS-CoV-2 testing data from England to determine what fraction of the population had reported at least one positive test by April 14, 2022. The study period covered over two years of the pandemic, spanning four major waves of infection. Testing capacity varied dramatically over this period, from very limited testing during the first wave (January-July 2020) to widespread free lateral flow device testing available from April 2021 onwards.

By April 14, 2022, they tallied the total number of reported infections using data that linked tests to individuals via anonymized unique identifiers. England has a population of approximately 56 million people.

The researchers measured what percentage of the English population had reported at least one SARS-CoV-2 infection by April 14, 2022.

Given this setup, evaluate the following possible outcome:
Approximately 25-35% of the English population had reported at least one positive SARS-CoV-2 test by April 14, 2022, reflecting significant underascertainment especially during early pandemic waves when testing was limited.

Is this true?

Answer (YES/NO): YES